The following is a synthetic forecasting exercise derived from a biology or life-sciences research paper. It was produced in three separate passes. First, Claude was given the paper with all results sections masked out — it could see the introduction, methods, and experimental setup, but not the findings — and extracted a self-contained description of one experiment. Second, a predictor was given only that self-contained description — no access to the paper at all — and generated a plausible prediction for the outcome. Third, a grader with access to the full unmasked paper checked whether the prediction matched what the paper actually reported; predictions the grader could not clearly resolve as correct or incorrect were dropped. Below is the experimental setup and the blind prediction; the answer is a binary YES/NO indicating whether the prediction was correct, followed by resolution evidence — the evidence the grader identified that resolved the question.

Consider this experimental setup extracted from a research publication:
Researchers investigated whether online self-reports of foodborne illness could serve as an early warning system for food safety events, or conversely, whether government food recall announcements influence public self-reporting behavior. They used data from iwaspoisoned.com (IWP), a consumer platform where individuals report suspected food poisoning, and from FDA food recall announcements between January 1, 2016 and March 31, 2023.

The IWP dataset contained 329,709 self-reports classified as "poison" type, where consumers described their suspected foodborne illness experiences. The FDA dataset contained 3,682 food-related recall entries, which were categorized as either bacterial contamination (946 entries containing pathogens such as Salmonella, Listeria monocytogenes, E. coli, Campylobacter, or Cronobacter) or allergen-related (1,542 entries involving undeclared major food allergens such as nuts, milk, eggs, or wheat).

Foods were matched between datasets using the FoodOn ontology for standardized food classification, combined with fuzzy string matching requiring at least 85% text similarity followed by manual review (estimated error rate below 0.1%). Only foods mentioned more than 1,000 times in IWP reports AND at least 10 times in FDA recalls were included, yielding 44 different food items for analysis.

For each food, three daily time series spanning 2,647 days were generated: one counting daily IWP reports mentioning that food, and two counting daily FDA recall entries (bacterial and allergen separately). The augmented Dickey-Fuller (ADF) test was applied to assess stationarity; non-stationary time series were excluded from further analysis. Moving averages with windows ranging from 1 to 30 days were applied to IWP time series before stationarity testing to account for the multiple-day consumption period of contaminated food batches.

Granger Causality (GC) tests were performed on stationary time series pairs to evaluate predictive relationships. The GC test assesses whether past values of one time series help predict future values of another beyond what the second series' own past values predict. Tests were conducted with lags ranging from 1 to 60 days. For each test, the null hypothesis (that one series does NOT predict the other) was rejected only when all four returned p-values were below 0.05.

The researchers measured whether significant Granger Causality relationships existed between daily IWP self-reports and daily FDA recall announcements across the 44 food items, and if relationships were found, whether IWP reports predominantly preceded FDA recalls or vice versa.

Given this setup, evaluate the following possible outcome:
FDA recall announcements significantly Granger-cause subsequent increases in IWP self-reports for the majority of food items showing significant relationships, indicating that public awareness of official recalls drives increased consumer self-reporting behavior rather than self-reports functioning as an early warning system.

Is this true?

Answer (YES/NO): NO